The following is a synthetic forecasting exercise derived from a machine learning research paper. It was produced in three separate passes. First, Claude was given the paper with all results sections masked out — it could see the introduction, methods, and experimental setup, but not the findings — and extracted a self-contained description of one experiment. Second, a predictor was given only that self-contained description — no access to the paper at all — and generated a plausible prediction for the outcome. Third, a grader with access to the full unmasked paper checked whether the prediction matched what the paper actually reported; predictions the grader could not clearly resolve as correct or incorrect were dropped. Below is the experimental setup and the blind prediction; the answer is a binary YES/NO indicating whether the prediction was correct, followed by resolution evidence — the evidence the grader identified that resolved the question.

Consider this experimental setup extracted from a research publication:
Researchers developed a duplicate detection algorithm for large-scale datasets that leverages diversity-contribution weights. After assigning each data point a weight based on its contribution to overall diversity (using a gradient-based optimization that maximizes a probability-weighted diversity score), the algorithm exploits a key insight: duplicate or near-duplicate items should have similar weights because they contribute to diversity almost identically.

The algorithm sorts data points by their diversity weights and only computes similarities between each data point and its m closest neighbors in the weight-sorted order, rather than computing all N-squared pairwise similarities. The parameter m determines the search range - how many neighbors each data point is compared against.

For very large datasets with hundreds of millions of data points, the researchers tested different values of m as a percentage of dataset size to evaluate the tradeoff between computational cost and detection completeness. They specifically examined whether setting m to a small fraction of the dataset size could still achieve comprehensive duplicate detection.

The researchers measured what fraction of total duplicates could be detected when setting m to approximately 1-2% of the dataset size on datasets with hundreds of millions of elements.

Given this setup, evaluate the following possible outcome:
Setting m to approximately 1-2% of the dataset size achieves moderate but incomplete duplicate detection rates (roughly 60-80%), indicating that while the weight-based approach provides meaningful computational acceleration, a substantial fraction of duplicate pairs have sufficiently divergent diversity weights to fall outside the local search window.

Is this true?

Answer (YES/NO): NO